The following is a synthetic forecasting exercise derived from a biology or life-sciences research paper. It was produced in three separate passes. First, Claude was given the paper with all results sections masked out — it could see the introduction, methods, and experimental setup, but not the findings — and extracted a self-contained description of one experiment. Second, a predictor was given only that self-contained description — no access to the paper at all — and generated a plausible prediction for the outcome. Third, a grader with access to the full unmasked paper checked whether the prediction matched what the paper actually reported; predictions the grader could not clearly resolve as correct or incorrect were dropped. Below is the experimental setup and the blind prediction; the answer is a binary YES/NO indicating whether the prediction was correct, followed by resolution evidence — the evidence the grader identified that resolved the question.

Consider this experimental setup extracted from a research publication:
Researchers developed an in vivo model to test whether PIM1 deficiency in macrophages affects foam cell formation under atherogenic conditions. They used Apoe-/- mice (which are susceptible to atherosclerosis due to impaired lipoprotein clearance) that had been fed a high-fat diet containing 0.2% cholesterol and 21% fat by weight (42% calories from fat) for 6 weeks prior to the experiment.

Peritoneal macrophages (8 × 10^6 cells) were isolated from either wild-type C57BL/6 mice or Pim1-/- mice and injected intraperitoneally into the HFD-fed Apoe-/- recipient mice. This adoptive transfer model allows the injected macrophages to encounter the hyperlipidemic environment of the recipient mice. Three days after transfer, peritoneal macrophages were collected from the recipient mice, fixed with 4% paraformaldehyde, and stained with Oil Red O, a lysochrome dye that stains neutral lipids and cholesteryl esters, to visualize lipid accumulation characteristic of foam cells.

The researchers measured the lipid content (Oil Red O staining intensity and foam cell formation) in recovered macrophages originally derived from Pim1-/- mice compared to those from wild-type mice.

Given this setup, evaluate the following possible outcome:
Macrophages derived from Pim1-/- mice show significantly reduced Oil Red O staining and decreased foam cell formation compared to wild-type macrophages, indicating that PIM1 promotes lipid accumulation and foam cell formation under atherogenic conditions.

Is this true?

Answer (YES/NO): YES